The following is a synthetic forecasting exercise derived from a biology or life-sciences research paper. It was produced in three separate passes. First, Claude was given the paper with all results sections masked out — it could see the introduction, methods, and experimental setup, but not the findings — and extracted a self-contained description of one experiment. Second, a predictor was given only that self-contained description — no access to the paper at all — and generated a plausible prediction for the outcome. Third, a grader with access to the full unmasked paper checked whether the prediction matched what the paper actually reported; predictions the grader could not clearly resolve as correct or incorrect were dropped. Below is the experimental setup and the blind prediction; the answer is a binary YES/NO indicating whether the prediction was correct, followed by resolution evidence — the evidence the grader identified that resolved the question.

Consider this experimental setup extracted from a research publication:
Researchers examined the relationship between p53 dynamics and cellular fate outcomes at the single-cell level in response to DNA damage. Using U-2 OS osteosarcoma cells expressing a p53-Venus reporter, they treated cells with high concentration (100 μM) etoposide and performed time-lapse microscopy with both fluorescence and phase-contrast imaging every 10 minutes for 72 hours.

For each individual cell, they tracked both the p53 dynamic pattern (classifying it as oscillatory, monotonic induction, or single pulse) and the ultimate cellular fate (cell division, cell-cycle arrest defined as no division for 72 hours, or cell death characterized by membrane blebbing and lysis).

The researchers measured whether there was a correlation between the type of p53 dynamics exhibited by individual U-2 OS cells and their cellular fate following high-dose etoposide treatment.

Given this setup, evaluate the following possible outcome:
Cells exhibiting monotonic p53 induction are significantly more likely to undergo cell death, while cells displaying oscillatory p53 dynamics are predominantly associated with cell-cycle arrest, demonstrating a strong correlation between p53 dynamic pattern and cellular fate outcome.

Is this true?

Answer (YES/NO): YES